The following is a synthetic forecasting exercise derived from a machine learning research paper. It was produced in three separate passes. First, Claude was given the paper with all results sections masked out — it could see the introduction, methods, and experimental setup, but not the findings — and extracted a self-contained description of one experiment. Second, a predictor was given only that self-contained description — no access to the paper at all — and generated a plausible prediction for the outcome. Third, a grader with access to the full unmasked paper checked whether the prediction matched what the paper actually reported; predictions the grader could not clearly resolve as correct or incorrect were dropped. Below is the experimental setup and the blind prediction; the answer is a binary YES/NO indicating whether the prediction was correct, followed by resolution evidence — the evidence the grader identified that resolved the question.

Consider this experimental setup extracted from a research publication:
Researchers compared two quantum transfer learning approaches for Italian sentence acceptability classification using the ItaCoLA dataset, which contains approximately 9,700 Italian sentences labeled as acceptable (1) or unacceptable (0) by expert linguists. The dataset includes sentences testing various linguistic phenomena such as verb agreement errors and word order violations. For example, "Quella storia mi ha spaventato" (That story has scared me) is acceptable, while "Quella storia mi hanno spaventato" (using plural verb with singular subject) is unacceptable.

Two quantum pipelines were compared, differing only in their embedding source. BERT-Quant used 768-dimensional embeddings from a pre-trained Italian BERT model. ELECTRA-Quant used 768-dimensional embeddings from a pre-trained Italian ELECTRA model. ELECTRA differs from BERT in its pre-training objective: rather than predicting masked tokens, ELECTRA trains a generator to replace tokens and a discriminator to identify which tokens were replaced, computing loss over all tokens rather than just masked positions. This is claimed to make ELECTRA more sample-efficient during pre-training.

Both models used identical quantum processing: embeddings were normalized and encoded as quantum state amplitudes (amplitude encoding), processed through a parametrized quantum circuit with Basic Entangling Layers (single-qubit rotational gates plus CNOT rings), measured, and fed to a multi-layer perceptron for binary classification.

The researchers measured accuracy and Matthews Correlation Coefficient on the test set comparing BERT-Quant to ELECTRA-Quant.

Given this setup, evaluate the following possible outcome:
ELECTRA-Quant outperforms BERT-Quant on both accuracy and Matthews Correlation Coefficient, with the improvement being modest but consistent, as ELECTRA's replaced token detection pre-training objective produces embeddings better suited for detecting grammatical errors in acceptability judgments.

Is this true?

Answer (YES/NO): NO